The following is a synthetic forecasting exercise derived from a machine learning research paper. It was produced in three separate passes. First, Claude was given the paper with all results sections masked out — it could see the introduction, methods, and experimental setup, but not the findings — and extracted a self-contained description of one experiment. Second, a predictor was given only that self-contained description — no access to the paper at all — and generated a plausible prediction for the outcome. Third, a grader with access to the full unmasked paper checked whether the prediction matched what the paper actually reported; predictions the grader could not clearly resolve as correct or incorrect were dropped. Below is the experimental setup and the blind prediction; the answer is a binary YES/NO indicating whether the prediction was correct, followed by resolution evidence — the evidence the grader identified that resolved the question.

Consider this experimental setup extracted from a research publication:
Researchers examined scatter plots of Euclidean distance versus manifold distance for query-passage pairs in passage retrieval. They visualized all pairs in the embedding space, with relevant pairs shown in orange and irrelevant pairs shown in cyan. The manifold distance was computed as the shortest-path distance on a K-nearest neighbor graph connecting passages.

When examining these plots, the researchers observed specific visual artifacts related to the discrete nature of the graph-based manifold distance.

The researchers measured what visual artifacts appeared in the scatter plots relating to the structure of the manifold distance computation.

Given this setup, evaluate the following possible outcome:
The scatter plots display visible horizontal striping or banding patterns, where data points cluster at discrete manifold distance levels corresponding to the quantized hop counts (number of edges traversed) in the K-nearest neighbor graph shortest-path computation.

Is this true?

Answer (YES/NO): NO